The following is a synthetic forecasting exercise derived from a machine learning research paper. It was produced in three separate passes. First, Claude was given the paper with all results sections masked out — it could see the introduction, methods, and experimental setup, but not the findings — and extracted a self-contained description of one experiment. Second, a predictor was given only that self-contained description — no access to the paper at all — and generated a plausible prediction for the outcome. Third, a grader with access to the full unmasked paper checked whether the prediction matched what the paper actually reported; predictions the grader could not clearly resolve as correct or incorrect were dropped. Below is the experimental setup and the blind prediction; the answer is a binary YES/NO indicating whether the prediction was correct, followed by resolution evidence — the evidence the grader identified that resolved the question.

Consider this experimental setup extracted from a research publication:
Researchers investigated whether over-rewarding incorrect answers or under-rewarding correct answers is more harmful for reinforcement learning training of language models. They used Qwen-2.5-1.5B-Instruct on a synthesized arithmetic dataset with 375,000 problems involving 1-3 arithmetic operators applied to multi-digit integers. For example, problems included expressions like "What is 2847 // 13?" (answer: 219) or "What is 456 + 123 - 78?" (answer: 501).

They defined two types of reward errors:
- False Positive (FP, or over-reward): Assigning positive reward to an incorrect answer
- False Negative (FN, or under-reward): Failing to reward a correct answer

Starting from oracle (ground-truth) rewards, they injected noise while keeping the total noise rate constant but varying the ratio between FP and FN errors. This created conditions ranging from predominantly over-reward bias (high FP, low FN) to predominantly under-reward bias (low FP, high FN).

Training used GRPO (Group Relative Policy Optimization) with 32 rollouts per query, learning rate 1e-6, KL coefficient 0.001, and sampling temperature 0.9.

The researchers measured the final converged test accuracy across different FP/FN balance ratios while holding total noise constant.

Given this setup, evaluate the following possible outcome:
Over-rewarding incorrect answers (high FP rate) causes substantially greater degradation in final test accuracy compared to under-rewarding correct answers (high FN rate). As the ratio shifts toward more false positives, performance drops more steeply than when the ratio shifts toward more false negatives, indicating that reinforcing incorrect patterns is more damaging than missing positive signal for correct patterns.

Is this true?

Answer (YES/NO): YES